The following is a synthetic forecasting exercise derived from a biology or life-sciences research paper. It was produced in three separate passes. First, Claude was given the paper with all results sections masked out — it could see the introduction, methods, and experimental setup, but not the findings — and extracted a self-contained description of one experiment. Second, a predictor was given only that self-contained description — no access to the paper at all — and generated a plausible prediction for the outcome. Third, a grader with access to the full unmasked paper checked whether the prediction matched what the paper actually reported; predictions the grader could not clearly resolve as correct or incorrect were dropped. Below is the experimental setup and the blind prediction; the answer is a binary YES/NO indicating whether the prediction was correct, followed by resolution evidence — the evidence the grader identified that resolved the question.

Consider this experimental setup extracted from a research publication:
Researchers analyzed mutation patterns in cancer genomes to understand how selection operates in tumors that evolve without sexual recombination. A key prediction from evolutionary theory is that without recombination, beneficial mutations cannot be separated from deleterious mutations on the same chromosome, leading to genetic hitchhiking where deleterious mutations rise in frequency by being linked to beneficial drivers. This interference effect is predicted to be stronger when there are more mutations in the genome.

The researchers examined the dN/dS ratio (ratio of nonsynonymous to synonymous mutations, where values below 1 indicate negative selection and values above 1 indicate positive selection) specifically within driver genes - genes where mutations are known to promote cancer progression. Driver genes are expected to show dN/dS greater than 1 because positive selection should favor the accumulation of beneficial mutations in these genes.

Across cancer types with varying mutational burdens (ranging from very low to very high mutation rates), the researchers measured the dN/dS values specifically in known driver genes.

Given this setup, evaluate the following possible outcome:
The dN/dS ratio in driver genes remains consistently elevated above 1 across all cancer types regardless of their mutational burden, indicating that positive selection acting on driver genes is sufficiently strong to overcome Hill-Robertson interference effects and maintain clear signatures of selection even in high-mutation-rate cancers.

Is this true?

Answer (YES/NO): NO